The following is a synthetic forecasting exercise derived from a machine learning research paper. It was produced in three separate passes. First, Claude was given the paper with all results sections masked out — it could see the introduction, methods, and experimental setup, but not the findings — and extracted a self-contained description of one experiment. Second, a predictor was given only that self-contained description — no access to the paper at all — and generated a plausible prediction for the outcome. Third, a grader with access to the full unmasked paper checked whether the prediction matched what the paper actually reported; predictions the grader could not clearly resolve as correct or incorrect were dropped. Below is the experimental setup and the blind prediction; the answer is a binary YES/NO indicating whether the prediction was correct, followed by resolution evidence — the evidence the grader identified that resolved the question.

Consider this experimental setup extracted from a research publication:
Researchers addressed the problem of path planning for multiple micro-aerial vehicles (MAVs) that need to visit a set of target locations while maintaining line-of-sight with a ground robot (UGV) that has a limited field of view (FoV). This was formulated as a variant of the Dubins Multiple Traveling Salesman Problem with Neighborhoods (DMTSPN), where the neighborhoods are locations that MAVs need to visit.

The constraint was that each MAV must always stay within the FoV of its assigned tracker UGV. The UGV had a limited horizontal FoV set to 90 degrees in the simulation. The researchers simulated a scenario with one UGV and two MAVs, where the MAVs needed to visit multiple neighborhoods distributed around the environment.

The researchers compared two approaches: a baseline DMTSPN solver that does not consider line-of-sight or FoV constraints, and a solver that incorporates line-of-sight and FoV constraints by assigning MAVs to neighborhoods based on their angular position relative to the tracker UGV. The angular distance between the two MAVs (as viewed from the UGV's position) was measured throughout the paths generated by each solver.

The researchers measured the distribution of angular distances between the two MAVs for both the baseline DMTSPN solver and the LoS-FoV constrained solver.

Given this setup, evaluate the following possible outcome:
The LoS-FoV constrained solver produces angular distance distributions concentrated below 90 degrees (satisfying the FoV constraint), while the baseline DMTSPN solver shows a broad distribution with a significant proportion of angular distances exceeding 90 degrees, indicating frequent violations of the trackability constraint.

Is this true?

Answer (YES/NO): YES